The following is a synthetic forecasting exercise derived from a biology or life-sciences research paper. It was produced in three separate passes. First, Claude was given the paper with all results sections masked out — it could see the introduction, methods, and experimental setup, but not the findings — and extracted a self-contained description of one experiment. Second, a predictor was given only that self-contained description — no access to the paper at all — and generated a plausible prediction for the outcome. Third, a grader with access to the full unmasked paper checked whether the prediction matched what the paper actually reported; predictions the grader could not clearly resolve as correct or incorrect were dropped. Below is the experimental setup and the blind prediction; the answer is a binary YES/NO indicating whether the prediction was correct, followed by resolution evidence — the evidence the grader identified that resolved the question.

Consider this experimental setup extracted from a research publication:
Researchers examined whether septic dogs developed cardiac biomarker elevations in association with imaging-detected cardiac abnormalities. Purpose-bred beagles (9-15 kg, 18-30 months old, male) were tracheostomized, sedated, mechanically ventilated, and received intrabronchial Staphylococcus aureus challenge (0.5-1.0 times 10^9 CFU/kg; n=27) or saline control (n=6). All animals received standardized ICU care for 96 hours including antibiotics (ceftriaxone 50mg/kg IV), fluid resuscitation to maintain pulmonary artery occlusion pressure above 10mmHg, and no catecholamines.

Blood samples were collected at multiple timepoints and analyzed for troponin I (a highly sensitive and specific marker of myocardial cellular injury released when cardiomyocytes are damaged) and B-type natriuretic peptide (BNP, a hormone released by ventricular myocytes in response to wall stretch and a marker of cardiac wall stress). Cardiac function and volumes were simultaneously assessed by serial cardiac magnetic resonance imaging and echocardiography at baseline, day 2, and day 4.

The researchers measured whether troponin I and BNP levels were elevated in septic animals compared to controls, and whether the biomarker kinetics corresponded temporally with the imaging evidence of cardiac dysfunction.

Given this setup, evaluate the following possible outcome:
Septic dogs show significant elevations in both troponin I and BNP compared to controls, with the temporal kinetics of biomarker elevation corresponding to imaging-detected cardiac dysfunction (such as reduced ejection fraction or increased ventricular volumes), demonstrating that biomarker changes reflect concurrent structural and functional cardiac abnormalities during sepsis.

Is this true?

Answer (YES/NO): NO